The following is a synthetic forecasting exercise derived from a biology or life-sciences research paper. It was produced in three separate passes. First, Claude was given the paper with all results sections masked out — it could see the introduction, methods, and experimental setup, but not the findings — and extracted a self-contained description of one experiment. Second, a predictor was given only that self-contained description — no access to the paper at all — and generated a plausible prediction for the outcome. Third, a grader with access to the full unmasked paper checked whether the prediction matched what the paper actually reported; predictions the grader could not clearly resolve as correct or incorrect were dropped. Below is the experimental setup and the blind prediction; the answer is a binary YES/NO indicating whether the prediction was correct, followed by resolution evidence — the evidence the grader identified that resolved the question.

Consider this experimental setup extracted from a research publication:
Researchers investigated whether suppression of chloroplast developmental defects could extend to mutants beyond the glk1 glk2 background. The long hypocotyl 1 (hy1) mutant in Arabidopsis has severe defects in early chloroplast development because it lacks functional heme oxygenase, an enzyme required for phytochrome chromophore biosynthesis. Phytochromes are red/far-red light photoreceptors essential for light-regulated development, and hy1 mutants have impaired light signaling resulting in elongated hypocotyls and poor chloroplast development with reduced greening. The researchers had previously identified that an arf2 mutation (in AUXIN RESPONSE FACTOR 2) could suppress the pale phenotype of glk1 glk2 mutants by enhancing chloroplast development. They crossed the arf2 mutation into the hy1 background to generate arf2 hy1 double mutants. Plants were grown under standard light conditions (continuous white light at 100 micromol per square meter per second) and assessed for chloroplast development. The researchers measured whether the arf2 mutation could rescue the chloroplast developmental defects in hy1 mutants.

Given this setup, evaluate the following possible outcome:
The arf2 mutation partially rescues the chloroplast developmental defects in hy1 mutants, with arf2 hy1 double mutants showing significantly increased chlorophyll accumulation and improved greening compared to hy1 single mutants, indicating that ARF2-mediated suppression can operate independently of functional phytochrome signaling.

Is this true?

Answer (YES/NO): NO